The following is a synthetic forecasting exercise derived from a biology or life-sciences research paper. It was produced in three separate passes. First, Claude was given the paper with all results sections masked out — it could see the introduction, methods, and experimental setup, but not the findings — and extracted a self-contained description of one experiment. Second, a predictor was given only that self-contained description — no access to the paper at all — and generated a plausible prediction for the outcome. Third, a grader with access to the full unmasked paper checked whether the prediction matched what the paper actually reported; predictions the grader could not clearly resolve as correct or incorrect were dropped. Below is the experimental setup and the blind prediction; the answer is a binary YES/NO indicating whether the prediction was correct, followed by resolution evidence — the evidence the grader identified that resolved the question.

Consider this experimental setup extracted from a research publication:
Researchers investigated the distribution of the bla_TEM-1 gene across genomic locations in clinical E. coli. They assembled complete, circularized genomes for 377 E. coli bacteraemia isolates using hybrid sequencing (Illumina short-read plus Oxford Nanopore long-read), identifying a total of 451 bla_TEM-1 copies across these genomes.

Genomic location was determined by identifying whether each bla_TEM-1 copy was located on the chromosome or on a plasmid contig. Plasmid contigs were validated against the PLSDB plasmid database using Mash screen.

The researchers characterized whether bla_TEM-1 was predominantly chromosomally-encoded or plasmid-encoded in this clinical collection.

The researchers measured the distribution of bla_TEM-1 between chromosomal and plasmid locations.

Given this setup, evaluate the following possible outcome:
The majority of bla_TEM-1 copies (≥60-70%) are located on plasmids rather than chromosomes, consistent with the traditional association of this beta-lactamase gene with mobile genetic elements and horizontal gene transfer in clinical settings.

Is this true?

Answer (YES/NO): YES